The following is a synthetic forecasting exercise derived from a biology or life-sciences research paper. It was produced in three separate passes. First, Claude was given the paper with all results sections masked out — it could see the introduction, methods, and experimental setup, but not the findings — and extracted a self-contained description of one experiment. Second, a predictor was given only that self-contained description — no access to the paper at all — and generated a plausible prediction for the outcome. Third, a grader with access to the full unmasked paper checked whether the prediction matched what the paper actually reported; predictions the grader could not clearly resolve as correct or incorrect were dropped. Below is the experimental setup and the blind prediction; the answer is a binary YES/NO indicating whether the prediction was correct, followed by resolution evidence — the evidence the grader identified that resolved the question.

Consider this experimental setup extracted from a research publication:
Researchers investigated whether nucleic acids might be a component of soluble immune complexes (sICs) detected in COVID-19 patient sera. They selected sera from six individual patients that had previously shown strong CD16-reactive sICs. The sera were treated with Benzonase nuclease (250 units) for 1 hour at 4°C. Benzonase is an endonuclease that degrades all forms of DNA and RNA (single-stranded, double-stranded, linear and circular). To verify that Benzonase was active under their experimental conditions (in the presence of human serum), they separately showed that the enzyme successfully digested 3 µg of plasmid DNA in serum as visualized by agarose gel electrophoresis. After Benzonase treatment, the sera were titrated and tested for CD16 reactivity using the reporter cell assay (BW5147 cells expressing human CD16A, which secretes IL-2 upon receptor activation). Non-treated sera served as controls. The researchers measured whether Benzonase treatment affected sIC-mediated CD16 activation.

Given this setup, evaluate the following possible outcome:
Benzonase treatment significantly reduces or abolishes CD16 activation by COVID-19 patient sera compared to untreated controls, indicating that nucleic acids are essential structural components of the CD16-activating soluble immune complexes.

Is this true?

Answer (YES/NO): NO